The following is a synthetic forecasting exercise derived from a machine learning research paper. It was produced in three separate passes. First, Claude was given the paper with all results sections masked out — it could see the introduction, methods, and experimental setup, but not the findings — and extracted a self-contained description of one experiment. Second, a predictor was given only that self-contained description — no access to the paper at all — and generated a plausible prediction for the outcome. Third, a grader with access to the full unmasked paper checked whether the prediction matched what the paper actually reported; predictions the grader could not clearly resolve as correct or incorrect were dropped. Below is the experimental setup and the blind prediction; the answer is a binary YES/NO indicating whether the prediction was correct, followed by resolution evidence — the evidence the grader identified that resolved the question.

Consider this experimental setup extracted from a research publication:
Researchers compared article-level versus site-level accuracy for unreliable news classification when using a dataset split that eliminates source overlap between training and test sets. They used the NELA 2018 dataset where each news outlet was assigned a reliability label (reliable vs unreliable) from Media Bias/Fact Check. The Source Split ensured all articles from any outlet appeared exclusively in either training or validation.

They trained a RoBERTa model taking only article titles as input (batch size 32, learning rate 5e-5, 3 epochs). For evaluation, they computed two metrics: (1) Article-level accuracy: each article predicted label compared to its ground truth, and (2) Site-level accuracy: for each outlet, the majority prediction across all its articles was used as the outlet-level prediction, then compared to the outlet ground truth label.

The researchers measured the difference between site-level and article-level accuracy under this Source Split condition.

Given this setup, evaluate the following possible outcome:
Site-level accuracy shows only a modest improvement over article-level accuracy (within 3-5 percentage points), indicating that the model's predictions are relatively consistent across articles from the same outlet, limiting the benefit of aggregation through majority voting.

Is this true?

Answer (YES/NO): NO